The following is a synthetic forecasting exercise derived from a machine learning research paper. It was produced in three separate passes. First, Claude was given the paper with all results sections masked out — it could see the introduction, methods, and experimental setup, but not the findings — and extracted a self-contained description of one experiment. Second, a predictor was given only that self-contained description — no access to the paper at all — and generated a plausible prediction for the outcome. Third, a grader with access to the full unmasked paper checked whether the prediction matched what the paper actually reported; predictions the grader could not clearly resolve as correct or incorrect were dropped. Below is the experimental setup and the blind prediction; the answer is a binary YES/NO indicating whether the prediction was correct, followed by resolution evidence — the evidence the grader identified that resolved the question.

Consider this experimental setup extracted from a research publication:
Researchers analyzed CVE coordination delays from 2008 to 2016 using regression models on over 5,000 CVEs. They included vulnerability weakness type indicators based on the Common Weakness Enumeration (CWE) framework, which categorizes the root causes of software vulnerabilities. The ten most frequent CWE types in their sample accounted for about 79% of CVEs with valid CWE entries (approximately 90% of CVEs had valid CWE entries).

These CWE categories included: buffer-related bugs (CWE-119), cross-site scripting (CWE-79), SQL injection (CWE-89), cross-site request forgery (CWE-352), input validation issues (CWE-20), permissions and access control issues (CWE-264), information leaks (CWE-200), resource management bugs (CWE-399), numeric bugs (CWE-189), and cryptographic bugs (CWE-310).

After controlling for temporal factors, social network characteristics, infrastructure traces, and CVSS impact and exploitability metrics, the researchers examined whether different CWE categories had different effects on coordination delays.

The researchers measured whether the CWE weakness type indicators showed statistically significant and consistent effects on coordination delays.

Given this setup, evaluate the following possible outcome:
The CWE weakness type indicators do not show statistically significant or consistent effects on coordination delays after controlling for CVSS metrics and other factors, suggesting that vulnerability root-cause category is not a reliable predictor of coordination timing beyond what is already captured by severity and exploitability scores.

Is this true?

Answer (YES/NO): NO